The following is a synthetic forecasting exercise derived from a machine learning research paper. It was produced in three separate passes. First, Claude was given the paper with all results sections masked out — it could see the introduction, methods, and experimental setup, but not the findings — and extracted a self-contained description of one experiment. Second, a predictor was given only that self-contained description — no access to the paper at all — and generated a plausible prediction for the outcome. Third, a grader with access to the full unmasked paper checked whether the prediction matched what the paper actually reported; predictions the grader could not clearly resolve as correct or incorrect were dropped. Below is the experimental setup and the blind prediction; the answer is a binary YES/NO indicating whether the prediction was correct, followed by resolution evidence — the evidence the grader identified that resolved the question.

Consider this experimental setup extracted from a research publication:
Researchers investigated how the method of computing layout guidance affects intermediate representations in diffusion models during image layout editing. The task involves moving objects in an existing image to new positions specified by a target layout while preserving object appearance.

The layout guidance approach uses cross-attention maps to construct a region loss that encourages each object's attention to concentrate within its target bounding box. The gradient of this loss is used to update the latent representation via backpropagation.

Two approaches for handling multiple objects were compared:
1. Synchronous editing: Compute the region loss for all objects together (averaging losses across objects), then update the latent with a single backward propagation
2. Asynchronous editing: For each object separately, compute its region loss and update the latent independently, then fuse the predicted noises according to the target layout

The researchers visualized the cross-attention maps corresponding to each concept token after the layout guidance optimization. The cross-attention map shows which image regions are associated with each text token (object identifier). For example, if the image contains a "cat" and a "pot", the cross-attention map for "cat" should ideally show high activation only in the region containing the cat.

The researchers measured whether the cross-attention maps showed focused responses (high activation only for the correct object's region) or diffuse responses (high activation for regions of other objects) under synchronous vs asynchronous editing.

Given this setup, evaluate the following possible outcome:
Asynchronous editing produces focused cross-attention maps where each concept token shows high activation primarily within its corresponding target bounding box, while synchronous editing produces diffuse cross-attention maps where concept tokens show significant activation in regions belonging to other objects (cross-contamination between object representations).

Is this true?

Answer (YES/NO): YES